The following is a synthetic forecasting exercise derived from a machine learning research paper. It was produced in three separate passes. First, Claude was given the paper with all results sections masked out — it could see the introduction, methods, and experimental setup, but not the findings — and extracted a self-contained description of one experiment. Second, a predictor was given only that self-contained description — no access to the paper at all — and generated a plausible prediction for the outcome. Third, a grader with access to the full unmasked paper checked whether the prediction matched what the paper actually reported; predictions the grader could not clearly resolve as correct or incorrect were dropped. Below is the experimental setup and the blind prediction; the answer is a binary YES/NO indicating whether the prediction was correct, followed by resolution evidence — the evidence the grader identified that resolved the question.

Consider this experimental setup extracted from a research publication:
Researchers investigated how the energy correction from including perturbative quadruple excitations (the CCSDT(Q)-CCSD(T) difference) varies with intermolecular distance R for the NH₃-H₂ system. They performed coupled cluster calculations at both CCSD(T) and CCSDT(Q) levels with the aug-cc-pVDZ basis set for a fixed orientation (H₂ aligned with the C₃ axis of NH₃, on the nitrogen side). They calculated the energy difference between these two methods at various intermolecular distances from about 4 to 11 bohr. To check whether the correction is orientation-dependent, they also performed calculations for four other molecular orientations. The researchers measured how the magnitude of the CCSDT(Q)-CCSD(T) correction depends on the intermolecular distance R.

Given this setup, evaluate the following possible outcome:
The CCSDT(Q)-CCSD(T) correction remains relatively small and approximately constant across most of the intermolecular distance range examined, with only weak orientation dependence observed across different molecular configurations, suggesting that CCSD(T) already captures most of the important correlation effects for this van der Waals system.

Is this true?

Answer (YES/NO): NO